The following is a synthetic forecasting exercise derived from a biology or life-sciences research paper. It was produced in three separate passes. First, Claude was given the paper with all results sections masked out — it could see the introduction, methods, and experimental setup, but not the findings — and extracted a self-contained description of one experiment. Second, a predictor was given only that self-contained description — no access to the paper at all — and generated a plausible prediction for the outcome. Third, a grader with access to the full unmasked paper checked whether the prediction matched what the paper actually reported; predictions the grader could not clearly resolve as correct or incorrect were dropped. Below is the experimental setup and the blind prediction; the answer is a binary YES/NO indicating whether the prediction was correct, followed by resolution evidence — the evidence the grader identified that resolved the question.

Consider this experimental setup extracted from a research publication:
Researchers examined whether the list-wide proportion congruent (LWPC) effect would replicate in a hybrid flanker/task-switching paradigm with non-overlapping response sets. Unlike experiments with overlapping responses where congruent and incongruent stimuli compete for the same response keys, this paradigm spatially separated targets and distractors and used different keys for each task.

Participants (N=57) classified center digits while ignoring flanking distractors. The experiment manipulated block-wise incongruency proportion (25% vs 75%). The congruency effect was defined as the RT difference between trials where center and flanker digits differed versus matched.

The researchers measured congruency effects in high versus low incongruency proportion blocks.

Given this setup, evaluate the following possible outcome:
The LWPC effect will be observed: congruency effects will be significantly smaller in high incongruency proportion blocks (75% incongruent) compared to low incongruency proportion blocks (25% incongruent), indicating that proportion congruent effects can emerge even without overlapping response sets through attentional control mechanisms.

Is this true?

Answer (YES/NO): YES